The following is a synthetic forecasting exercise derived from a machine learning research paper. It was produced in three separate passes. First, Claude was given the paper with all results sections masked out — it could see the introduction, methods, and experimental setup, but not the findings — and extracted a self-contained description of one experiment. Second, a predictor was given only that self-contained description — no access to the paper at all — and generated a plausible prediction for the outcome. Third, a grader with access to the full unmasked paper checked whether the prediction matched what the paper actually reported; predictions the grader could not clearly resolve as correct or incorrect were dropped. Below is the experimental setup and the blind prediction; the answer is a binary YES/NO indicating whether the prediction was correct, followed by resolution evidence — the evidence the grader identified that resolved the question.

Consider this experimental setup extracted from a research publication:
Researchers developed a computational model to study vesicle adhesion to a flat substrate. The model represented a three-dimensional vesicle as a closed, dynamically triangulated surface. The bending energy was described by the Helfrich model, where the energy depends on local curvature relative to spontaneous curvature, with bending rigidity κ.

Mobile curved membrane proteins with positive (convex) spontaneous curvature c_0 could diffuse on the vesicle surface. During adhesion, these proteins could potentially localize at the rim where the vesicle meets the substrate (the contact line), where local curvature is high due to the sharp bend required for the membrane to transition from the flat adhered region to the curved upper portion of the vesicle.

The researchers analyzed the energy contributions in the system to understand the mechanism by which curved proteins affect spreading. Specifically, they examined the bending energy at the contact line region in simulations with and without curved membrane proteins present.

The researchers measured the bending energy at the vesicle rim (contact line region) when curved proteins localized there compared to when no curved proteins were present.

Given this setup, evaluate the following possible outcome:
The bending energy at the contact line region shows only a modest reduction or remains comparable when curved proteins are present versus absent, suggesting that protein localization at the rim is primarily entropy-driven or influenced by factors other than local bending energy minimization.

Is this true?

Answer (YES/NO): NO